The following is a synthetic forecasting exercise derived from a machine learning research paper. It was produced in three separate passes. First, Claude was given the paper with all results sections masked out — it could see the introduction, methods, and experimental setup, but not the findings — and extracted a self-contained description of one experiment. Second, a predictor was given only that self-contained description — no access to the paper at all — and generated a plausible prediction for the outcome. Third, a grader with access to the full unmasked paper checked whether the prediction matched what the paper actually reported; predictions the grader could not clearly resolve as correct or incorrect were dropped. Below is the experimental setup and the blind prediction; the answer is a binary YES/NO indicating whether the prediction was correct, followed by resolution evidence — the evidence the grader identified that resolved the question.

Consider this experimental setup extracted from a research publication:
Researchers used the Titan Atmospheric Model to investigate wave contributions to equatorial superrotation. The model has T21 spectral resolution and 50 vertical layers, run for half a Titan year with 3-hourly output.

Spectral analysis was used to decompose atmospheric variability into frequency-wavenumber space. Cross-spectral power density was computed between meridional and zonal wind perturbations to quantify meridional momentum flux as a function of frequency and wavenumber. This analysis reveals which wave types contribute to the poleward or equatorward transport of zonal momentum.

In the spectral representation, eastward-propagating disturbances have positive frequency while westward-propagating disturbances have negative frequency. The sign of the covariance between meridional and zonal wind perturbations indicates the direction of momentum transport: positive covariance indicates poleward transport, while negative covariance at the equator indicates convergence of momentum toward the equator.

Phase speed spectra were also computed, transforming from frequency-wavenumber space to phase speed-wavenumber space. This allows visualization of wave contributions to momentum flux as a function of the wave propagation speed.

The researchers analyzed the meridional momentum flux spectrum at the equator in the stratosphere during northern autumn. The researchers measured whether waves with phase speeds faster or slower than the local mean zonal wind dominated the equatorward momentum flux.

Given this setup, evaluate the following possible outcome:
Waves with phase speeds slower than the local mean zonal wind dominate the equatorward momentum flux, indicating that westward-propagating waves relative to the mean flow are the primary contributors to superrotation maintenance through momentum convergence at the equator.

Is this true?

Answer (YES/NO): NO